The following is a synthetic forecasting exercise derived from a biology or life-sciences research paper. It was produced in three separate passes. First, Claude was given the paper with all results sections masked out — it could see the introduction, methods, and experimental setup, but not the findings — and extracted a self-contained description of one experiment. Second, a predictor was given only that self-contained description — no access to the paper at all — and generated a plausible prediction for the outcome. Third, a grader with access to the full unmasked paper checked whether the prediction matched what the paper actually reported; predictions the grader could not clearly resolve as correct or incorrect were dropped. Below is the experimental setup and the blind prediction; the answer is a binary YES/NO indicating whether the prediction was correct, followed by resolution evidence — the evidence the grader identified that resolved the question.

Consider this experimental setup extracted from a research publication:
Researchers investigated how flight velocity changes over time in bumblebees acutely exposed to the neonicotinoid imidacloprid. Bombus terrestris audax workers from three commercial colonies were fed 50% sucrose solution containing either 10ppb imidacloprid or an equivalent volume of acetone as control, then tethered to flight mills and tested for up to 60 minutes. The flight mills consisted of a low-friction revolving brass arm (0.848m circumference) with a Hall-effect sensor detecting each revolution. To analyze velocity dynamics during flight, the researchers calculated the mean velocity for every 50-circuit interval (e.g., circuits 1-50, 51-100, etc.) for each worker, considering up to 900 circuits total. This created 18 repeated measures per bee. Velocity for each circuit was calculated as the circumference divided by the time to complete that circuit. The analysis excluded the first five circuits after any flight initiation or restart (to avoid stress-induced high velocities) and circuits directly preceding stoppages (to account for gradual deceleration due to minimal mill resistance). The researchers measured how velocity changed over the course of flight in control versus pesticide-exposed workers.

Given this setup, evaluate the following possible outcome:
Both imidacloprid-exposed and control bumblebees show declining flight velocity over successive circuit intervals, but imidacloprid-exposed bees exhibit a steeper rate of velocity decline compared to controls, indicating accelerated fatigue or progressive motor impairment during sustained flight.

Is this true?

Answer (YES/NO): NO